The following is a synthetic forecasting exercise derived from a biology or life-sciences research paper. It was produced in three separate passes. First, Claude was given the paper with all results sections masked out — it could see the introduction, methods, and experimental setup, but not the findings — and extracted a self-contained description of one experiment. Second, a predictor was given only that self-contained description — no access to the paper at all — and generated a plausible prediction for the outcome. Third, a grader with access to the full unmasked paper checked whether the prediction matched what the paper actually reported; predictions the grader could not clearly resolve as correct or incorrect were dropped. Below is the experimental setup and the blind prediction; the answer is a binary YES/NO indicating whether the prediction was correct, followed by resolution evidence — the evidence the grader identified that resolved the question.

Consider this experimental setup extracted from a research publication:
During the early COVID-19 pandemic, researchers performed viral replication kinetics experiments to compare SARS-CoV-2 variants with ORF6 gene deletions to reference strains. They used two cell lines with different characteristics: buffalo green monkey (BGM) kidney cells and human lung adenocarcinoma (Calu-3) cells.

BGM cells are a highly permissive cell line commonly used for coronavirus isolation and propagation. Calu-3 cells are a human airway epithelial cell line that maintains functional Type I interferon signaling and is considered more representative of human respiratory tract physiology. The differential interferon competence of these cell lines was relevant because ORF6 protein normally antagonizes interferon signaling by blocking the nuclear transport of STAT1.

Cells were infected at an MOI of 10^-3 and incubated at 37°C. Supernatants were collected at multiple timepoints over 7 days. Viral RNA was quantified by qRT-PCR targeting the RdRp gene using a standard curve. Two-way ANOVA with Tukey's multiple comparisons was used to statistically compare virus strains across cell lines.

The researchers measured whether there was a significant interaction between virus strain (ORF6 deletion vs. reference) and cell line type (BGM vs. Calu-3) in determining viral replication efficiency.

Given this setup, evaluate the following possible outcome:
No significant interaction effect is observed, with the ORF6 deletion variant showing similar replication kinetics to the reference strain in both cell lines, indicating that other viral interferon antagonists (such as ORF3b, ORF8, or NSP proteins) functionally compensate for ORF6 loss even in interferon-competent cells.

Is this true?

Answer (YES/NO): YES